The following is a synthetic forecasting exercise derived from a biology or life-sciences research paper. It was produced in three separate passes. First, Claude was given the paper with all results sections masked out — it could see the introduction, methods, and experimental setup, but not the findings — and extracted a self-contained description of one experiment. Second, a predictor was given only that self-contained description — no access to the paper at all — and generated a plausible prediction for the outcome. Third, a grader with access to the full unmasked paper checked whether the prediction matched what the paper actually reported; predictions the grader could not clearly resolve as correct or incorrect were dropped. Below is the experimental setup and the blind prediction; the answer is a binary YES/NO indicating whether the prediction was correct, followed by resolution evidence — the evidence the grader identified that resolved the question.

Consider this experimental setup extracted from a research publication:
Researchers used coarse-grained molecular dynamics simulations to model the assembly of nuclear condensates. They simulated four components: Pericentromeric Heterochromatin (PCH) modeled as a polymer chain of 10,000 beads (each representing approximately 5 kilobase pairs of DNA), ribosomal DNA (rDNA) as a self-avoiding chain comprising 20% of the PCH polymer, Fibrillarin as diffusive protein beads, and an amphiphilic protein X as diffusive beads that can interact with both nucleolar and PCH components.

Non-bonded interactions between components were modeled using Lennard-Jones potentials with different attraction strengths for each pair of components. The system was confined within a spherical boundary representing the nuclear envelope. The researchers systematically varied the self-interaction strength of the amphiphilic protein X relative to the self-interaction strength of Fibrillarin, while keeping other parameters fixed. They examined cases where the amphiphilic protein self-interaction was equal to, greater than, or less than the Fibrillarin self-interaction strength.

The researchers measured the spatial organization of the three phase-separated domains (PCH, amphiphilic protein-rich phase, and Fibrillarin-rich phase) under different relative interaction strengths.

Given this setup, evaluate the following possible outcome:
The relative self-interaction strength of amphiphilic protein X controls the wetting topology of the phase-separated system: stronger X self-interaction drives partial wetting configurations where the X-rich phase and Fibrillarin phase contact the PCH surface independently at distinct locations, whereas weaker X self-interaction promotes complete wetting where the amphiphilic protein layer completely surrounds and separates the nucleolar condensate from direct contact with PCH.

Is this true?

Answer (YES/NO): YES